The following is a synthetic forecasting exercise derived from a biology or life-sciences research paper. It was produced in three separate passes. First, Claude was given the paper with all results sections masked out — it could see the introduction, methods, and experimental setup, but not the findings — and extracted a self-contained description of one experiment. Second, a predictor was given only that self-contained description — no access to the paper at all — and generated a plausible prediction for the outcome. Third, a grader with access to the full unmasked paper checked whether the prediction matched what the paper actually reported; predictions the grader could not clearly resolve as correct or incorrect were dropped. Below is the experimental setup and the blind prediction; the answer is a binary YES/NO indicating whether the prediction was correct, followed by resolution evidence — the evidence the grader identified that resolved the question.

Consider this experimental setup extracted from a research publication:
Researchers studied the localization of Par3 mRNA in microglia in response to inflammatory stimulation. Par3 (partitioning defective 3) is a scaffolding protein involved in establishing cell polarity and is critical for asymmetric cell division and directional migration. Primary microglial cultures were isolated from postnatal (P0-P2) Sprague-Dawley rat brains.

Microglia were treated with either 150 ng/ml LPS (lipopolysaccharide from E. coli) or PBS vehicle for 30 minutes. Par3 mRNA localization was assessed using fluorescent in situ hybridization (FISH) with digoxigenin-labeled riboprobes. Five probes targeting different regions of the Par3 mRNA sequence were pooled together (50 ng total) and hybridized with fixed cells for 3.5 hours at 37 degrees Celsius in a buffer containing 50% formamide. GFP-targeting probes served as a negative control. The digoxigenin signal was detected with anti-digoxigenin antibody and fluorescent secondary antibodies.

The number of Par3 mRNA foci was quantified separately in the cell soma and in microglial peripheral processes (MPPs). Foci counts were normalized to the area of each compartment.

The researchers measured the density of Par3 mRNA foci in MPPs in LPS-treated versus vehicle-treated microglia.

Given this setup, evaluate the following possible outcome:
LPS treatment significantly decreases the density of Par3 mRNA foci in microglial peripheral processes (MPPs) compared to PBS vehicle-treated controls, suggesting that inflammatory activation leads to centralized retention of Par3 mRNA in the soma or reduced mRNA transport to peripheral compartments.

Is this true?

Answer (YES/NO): NO